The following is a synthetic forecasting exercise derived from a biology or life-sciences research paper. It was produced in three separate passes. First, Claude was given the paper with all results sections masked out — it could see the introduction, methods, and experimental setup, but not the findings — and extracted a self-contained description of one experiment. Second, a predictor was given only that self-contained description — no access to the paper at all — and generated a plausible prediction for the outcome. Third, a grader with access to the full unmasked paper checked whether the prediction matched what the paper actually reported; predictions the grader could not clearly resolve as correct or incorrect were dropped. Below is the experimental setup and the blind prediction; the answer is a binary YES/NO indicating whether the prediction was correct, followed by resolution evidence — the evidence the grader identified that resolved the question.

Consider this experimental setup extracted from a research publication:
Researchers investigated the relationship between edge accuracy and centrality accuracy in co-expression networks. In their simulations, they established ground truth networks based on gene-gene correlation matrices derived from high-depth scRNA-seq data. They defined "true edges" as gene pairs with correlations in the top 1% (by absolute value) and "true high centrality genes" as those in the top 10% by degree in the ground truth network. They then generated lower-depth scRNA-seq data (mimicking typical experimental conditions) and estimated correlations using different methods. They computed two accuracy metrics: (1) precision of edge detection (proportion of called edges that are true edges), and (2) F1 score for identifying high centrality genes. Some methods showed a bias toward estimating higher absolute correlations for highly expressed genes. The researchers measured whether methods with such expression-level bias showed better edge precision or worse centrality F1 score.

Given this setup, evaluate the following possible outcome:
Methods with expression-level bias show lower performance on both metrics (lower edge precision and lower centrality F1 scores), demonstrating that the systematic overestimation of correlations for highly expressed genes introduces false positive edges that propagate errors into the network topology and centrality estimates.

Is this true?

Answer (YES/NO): NO